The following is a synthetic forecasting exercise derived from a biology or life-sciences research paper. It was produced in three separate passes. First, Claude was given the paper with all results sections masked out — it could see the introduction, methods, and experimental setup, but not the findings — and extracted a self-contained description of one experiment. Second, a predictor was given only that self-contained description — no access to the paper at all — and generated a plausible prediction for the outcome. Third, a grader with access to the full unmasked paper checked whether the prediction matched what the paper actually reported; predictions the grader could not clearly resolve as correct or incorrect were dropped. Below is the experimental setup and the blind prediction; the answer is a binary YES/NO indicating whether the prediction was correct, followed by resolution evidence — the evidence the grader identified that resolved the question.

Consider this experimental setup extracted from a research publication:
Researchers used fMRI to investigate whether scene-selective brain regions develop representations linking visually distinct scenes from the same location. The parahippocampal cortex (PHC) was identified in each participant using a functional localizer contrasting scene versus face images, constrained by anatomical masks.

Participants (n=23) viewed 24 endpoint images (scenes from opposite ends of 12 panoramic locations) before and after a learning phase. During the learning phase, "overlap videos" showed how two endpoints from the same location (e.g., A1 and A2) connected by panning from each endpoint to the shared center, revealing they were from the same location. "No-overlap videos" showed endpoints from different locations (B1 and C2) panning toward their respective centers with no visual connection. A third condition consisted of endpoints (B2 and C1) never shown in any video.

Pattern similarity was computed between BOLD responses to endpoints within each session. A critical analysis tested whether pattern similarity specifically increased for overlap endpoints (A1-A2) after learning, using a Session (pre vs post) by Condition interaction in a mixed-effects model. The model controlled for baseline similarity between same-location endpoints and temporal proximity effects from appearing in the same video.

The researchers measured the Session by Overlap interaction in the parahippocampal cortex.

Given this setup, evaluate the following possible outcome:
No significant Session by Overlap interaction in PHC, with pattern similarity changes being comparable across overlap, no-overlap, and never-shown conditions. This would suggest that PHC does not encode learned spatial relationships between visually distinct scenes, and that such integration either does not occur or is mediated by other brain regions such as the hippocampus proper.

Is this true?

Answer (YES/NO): NO